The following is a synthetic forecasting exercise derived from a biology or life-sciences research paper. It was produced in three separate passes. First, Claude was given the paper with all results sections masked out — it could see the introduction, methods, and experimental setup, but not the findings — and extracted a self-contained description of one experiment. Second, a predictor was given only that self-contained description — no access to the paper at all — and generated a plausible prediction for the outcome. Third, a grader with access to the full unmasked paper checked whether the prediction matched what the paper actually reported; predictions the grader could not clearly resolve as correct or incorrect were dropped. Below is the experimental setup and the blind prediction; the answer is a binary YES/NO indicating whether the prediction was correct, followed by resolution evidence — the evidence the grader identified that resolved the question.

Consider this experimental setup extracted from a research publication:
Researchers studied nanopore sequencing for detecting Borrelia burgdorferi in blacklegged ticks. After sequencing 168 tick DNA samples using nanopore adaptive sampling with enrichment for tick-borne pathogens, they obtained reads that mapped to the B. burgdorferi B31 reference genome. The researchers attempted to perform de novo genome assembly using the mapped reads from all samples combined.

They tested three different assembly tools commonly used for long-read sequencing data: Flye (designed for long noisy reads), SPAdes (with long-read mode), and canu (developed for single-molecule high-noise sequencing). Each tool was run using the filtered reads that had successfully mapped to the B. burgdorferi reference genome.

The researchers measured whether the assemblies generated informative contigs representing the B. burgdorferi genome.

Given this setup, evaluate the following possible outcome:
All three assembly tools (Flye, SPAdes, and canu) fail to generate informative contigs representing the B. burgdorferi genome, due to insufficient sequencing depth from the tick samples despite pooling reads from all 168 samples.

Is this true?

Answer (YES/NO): YES